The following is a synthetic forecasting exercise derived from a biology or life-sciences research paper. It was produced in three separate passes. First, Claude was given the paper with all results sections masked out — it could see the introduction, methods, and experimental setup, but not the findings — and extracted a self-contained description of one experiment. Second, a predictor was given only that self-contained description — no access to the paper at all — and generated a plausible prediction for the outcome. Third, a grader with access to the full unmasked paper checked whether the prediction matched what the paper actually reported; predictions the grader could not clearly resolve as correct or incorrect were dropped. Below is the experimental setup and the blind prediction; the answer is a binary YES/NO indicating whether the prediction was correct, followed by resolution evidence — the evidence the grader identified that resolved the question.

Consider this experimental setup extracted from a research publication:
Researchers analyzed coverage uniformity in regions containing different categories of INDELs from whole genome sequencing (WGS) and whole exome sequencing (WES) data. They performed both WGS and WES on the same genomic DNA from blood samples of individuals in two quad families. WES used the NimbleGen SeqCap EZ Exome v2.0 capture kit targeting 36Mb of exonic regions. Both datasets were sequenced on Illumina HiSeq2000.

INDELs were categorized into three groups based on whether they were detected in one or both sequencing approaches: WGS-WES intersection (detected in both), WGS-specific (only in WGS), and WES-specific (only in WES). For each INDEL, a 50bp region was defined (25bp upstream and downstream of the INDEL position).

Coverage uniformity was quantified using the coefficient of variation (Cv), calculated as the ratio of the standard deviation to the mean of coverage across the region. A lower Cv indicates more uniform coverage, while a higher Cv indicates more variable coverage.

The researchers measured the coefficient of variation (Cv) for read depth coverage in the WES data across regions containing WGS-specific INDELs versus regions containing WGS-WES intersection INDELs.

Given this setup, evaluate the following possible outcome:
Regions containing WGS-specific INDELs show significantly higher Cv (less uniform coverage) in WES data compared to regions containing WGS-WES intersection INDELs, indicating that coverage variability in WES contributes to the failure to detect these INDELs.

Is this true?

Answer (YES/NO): YES